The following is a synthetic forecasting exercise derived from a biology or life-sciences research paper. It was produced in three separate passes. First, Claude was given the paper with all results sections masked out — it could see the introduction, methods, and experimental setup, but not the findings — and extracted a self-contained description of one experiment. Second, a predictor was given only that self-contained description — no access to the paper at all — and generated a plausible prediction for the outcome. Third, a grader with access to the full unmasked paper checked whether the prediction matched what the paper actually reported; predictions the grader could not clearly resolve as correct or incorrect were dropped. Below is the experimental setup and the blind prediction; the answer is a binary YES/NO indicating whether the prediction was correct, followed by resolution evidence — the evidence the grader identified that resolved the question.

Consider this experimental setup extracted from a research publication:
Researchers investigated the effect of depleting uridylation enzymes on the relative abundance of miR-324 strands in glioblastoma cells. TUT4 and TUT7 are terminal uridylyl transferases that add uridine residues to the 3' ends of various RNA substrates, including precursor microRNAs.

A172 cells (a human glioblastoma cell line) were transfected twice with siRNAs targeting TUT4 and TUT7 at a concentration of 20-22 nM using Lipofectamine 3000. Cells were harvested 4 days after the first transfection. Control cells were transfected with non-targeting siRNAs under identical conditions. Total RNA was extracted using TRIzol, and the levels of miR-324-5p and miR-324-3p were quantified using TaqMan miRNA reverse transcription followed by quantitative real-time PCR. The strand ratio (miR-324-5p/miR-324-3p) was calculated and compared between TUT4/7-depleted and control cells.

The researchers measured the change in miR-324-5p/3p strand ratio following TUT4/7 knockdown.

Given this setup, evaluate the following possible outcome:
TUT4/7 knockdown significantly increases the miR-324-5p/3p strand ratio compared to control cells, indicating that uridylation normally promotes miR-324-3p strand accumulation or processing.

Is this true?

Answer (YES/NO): YES